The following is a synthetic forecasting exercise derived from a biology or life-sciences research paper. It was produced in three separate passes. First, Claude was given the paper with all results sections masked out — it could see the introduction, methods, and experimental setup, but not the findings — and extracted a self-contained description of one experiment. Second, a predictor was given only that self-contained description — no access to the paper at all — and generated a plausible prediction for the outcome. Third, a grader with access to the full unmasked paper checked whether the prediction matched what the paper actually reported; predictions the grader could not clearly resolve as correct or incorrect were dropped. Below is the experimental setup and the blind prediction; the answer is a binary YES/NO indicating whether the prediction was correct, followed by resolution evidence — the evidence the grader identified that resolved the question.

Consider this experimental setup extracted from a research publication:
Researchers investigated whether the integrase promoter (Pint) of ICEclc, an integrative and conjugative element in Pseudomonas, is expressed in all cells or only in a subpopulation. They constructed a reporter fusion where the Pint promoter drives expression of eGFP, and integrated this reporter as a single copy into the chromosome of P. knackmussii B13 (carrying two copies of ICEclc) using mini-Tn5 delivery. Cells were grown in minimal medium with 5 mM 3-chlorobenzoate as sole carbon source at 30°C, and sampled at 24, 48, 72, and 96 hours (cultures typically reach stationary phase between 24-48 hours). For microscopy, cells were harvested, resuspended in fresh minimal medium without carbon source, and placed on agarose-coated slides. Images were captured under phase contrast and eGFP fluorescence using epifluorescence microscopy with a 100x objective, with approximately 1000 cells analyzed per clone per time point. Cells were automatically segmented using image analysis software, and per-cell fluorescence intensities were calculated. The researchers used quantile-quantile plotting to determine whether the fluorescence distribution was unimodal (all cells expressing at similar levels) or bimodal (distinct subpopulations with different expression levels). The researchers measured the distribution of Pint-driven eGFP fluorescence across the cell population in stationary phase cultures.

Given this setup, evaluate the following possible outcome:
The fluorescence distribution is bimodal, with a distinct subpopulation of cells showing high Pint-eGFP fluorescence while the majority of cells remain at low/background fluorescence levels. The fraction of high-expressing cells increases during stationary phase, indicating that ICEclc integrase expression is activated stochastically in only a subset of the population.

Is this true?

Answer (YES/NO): NO